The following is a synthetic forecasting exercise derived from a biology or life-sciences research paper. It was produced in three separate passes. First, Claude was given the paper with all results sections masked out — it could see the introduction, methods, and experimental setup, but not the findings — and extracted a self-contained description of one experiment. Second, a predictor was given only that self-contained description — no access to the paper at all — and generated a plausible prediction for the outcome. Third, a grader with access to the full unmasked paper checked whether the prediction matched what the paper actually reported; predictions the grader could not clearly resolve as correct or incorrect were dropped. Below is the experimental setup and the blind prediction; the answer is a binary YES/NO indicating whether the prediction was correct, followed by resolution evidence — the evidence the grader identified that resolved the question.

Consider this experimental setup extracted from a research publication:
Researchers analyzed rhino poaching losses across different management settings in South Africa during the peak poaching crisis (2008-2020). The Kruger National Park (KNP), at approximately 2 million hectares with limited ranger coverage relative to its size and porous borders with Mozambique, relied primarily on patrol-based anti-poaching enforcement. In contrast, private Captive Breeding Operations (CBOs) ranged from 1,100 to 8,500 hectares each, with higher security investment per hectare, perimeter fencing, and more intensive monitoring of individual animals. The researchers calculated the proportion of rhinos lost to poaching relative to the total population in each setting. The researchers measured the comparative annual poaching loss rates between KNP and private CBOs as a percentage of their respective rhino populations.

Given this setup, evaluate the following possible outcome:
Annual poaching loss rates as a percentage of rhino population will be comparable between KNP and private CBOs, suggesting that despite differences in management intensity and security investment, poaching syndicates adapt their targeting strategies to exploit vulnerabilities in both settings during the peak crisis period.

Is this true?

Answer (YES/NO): NO